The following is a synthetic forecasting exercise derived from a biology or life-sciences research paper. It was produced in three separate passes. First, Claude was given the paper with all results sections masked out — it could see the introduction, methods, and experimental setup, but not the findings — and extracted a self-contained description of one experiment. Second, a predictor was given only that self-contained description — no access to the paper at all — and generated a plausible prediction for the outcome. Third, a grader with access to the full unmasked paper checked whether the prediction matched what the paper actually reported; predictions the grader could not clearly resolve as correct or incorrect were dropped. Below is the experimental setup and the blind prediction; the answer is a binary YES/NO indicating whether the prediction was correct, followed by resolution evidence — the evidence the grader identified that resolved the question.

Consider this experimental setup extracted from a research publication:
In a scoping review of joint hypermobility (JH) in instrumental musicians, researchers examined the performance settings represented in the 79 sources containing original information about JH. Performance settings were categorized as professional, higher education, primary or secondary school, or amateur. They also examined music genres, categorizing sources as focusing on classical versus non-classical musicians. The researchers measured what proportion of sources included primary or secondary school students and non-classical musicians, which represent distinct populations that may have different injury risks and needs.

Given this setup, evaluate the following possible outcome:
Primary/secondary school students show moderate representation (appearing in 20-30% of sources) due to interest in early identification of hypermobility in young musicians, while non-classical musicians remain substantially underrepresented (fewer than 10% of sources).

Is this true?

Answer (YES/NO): NO